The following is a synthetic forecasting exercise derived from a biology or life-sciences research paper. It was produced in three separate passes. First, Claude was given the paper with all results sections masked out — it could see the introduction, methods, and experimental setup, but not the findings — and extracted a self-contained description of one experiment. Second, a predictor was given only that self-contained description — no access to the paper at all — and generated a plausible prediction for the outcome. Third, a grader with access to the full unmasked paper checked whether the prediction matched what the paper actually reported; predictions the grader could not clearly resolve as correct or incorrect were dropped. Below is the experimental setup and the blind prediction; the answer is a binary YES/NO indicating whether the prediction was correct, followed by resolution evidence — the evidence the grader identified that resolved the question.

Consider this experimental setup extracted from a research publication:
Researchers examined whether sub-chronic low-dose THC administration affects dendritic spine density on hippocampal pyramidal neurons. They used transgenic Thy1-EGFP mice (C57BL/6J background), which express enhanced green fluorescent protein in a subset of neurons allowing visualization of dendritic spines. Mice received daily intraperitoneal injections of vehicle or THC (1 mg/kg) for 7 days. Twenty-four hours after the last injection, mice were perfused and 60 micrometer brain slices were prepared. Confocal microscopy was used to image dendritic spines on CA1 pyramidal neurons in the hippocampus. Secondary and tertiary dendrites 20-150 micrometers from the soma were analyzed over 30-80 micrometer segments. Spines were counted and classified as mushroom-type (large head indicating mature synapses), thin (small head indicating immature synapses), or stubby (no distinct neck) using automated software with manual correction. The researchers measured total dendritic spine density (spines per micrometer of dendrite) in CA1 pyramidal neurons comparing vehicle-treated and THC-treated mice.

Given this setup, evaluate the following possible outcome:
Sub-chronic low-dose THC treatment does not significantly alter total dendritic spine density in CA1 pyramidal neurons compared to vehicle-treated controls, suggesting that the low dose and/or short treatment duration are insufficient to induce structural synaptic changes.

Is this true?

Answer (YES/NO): NO